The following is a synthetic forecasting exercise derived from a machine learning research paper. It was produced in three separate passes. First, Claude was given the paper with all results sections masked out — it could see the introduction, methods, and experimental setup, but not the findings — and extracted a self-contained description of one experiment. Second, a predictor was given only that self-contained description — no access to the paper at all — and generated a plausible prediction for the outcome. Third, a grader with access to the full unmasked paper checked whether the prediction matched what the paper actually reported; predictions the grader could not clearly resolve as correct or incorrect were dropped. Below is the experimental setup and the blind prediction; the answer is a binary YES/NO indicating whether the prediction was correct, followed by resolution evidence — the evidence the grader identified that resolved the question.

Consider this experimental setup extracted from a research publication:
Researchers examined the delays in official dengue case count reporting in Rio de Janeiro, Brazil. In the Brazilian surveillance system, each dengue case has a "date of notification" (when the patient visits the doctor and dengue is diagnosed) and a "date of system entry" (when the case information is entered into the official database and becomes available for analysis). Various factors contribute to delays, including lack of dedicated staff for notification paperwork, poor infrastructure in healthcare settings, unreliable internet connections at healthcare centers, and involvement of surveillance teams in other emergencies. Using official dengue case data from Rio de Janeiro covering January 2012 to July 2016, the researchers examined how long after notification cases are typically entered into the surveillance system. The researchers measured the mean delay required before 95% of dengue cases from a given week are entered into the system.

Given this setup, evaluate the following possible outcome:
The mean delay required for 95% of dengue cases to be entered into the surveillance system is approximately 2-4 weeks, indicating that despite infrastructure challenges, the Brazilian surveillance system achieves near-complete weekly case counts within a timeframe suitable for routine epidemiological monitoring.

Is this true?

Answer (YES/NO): NO